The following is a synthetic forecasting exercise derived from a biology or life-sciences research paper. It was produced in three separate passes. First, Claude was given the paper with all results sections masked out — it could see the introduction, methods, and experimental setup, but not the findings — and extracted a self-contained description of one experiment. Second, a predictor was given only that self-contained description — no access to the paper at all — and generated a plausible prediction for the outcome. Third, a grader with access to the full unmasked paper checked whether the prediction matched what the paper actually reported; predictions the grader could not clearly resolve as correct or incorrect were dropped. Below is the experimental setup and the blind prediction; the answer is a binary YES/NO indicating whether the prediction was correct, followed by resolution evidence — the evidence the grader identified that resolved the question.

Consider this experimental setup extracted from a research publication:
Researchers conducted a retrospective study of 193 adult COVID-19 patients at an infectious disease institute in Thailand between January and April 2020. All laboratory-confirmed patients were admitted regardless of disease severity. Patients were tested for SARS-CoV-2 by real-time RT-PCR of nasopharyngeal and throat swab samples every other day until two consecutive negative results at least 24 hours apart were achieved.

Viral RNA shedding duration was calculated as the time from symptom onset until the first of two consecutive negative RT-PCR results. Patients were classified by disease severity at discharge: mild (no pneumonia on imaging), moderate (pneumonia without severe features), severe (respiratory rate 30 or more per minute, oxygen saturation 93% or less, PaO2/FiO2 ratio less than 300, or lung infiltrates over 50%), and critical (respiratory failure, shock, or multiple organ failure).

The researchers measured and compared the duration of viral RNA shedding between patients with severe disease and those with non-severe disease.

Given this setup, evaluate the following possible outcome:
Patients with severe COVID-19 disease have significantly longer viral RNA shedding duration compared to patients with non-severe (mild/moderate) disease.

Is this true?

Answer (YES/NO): YES